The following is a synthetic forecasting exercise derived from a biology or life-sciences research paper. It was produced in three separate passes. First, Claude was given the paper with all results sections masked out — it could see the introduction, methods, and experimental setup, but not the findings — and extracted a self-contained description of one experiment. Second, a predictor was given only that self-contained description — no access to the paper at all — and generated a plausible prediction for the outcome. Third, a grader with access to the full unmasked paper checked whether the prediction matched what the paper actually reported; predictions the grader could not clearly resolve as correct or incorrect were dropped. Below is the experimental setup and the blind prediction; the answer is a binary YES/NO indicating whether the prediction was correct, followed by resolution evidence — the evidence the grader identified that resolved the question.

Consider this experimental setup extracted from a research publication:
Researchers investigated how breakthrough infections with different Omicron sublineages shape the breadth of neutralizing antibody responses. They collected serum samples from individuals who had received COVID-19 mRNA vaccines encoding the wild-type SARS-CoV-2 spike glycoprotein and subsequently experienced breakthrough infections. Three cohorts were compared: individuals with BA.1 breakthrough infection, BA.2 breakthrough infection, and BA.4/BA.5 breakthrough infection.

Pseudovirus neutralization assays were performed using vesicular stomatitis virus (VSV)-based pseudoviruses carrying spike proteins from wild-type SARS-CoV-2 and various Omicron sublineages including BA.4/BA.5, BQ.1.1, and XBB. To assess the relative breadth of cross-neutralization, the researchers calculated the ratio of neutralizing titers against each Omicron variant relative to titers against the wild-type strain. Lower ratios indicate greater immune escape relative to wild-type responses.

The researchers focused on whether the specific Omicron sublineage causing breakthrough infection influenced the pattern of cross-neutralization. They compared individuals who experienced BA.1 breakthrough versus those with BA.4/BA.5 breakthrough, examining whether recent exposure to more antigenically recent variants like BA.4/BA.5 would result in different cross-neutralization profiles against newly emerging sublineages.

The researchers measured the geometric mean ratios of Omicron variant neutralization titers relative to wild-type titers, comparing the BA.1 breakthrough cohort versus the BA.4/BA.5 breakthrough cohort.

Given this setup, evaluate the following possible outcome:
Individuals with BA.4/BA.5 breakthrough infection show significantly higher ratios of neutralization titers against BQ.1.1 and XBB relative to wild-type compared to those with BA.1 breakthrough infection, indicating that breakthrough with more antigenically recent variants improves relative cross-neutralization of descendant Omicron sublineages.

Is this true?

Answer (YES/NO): NO